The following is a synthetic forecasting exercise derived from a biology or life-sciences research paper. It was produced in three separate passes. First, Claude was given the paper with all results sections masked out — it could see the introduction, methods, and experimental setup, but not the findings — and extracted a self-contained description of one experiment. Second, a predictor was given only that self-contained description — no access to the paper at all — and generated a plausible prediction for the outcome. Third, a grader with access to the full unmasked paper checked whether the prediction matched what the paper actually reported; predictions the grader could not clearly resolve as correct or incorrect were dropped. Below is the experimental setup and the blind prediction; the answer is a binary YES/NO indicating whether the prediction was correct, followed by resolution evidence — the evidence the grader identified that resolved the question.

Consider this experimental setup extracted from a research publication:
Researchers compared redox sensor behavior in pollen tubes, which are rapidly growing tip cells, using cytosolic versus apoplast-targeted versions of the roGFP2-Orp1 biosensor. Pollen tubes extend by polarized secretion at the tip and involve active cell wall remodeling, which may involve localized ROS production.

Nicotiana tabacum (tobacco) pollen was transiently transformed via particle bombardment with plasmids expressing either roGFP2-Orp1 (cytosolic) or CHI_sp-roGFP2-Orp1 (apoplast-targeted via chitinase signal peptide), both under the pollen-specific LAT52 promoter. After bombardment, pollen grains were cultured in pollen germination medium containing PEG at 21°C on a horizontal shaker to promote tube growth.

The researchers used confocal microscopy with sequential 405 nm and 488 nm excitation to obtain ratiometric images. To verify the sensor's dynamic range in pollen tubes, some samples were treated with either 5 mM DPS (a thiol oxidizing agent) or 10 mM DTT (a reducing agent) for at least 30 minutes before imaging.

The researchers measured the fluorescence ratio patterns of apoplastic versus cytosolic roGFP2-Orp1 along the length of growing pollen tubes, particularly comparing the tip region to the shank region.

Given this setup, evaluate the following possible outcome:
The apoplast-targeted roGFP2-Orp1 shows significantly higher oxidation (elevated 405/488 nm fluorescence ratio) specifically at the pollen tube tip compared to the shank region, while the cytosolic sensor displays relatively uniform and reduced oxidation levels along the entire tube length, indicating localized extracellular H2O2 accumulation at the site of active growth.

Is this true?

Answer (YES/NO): NO